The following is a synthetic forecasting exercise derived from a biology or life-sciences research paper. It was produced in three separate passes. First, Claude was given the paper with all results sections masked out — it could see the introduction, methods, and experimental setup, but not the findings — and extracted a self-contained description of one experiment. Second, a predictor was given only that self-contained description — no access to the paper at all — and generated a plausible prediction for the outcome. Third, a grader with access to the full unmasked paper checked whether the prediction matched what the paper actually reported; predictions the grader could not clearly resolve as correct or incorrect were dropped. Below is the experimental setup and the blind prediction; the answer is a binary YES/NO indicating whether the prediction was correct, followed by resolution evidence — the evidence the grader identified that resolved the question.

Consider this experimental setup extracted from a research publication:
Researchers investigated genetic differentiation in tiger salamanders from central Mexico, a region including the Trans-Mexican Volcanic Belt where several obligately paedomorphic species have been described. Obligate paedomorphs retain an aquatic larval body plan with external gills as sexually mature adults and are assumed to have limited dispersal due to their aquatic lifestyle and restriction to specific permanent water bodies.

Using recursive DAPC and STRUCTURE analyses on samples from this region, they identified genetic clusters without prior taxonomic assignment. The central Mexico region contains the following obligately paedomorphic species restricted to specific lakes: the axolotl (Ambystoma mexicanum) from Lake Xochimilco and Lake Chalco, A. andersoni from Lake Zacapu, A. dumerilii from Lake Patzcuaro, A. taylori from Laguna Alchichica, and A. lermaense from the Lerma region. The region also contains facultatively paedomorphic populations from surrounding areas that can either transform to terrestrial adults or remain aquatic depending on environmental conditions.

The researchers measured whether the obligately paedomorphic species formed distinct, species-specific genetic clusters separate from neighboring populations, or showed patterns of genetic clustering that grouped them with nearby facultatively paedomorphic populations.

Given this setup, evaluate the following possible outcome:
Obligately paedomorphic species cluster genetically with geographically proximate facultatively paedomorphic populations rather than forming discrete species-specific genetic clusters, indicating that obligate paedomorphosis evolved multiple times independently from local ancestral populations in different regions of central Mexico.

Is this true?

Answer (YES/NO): YES